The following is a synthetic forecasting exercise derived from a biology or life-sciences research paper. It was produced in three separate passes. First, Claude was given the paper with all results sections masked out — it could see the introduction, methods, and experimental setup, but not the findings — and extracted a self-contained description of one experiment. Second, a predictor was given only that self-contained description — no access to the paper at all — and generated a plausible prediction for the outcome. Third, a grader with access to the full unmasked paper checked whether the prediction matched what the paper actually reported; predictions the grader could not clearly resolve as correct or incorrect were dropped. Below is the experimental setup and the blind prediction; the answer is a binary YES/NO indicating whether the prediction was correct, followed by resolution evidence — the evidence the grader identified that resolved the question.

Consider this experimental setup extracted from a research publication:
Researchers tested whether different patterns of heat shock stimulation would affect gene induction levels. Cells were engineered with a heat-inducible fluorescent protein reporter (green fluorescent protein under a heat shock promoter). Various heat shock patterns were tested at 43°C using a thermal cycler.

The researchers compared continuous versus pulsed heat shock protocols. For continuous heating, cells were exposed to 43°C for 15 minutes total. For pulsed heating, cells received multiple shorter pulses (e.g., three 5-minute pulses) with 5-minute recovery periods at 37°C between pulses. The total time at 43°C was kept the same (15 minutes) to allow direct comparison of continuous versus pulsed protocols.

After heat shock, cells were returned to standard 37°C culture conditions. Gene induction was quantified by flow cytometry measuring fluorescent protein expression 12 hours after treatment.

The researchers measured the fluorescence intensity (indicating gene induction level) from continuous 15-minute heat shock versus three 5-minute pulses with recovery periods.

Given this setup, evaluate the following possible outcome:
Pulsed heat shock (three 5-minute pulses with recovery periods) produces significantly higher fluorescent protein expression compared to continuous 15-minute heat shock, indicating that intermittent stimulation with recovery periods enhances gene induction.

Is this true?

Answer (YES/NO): NO